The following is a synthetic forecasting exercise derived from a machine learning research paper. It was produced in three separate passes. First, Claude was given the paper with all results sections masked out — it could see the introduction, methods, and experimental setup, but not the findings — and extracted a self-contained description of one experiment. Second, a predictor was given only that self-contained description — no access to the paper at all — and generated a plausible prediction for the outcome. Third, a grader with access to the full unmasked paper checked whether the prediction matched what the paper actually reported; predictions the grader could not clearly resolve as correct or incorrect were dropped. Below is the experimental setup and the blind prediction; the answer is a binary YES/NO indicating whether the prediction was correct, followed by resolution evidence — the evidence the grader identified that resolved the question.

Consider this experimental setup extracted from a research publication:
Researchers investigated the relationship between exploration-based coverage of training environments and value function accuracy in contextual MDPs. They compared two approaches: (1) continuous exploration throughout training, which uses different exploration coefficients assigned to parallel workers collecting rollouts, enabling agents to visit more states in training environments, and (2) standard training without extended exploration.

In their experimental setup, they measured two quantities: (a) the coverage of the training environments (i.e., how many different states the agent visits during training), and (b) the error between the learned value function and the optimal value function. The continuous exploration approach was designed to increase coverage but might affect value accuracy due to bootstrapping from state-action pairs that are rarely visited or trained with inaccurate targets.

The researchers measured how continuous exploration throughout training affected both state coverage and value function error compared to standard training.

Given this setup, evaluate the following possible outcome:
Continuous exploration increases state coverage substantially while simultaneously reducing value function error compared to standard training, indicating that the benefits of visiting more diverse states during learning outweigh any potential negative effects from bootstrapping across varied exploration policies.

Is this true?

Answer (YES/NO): NO